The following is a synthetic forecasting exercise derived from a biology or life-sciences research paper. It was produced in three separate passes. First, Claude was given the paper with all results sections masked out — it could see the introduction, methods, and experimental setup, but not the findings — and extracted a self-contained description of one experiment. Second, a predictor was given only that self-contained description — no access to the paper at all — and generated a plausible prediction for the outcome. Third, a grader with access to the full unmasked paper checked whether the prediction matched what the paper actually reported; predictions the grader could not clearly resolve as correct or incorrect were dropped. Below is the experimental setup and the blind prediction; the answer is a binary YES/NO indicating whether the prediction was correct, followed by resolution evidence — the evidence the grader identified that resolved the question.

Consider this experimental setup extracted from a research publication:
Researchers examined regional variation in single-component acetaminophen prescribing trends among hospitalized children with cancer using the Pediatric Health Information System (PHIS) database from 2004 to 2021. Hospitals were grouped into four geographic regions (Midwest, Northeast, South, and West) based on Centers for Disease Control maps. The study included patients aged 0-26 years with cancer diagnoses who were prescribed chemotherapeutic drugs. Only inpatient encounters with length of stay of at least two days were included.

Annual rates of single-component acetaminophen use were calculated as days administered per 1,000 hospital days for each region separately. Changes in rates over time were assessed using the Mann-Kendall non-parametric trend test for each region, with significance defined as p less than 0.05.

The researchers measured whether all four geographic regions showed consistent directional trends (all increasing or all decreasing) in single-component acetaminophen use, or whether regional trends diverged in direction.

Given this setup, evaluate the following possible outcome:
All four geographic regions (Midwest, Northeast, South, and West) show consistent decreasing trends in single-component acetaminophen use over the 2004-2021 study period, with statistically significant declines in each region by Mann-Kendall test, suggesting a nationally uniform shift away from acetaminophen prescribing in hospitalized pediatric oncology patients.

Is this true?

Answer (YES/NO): NO